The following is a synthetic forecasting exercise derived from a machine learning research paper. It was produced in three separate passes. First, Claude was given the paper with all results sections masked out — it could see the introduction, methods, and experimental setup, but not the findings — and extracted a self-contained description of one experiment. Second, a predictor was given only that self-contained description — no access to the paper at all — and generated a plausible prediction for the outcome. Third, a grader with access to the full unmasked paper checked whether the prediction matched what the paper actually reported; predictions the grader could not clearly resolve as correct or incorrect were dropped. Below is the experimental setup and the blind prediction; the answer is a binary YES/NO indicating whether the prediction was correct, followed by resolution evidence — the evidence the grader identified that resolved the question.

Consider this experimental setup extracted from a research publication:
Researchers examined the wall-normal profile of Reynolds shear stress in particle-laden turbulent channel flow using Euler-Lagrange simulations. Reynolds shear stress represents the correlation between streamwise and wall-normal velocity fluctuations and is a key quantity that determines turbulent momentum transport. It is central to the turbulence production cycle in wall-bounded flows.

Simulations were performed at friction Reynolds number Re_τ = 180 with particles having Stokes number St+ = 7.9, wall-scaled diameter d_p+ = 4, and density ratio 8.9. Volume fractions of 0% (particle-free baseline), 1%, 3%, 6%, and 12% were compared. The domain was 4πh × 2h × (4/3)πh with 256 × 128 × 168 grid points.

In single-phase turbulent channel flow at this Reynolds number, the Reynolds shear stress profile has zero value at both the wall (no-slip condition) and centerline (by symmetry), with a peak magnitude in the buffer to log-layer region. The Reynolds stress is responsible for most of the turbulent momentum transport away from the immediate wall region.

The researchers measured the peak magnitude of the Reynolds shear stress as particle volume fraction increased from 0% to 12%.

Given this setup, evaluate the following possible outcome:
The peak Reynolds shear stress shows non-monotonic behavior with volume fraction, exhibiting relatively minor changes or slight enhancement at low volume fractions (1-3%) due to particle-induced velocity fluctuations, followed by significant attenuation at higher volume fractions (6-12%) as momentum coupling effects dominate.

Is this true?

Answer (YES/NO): NO